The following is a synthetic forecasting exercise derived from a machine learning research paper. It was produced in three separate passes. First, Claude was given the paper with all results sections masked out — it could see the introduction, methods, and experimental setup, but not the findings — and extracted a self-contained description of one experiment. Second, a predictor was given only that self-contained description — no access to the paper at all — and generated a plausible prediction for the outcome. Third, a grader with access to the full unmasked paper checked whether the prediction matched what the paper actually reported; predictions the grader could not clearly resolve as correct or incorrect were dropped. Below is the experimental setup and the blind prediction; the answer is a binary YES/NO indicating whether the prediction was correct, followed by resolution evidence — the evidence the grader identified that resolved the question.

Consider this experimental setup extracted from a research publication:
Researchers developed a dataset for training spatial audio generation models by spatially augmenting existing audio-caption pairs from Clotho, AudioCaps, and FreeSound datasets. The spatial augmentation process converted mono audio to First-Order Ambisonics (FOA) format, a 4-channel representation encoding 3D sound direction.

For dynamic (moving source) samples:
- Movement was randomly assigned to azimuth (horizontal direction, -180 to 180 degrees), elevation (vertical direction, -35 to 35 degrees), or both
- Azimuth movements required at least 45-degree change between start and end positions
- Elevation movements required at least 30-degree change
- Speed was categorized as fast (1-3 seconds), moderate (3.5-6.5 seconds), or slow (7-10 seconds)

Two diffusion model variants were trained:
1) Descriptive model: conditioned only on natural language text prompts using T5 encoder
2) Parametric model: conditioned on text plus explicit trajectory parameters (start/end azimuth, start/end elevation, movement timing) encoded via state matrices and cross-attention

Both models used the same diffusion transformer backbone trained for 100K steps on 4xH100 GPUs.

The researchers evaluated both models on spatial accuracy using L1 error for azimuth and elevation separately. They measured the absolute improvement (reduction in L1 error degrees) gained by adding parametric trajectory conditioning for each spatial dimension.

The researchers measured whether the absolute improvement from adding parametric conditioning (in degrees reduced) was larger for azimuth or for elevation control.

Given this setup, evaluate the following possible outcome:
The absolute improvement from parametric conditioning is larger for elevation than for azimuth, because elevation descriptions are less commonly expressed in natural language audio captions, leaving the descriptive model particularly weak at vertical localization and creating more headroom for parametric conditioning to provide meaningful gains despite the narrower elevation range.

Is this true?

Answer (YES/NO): YES